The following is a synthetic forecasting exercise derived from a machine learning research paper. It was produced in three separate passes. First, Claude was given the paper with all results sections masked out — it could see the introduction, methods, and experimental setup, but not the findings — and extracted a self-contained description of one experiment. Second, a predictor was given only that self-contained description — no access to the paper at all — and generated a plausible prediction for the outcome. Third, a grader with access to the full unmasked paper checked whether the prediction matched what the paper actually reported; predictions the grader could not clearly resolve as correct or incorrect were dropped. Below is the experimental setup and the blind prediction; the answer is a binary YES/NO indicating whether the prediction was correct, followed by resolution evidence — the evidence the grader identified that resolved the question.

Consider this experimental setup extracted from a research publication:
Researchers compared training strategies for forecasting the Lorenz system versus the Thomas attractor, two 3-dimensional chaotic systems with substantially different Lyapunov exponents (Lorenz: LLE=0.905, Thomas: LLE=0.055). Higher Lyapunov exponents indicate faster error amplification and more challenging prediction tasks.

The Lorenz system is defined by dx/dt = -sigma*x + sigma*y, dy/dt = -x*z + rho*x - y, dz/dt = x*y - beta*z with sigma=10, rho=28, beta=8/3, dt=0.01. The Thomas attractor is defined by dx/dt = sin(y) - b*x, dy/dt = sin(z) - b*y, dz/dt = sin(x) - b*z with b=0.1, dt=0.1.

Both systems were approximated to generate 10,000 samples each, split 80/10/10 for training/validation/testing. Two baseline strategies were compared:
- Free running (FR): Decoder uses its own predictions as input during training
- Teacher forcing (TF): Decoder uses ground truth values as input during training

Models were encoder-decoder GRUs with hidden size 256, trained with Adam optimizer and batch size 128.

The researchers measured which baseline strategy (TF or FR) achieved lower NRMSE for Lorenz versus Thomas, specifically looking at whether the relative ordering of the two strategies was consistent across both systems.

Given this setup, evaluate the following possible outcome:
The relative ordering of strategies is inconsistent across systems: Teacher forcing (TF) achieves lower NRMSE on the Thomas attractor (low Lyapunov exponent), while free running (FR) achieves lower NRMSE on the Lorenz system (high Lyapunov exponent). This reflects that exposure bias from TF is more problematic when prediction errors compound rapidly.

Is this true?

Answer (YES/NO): NO